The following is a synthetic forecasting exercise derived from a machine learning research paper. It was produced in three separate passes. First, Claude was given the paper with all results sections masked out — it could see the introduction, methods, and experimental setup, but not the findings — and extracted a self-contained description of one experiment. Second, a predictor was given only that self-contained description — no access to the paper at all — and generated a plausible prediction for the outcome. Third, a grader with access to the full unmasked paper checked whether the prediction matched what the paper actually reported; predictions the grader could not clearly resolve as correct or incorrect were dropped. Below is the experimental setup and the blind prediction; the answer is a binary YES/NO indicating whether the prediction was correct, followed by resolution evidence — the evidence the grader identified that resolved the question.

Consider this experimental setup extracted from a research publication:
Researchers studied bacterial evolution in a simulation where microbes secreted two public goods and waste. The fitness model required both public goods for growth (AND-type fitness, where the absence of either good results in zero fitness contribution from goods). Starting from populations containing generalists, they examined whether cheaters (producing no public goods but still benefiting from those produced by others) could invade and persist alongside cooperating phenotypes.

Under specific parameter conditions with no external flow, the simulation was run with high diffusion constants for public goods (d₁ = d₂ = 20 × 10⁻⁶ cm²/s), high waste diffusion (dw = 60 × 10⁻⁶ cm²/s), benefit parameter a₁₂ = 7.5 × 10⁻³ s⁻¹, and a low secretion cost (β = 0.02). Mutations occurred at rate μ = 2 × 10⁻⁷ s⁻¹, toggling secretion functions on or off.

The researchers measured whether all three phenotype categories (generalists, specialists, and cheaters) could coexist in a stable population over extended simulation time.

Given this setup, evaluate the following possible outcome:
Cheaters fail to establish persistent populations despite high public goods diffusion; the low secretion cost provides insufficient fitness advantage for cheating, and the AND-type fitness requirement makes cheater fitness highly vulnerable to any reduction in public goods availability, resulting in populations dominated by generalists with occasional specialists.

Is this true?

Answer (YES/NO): NO